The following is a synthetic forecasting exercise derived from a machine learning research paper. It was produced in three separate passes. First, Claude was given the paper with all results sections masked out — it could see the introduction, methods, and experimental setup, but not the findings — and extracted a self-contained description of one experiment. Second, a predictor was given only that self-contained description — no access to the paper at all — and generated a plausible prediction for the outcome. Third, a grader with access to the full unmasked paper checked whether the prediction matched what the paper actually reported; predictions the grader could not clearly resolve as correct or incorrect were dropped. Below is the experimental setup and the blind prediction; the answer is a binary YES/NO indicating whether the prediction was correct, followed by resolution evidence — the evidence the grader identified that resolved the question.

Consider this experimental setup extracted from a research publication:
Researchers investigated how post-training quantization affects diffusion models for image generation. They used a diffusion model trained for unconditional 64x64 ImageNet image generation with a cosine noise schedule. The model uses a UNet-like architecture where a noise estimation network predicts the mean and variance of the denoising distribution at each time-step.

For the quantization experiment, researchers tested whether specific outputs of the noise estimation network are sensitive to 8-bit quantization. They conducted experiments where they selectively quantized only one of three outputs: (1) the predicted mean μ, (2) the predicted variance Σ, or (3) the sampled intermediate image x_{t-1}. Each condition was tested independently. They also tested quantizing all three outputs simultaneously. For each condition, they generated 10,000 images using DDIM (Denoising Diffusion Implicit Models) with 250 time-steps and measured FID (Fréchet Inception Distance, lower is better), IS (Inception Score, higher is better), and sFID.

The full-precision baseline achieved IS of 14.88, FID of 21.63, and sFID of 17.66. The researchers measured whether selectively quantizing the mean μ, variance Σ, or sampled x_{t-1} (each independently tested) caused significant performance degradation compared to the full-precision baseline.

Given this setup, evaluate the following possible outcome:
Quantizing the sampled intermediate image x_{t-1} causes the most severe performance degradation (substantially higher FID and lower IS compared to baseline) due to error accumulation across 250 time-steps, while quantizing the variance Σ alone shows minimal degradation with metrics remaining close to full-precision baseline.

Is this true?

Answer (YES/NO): NO